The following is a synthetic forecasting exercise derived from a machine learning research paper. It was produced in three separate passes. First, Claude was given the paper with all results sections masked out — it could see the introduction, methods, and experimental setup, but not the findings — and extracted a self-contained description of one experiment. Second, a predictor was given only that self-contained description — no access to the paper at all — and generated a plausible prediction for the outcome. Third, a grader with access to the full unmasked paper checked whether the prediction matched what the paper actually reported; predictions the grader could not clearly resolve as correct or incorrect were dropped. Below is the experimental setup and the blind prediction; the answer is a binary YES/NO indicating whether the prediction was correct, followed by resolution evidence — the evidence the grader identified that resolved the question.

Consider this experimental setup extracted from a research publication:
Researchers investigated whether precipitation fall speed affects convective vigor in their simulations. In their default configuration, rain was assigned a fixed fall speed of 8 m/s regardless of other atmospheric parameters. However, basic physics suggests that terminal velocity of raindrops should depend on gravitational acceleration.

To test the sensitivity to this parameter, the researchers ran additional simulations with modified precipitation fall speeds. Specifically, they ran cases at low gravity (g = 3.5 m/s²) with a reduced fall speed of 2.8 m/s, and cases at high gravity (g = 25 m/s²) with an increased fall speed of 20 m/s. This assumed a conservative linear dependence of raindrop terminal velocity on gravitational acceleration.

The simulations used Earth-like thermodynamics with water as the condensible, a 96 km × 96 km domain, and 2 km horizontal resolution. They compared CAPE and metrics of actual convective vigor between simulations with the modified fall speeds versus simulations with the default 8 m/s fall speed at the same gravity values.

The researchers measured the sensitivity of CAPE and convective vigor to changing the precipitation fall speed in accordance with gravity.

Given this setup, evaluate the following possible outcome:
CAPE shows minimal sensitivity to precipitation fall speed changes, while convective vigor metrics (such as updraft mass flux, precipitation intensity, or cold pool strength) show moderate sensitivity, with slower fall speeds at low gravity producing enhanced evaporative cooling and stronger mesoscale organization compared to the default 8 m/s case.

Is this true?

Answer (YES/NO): NO